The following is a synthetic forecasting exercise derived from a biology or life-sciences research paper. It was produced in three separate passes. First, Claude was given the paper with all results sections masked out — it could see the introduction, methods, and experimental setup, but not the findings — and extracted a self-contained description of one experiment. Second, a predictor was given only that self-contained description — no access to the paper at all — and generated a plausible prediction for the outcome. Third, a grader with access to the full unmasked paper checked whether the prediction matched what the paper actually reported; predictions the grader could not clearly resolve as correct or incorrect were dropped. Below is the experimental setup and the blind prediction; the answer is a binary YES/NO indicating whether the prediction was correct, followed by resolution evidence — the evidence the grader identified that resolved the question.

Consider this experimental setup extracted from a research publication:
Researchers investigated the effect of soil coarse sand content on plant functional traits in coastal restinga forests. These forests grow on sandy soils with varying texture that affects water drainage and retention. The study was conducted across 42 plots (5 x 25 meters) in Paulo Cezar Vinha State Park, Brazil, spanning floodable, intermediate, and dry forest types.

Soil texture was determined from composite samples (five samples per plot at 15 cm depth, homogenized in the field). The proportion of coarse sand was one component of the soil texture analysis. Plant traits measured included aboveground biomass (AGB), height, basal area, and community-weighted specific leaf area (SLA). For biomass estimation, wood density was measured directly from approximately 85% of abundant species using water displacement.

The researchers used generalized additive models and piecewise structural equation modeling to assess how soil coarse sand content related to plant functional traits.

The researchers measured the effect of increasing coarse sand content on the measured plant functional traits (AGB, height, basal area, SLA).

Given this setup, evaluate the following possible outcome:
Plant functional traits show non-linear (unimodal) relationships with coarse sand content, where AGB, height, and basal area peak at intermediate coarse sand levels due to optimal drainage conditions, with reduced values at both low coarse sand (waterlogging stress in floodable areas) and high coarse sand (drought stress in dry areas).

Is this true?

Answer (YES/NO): NO